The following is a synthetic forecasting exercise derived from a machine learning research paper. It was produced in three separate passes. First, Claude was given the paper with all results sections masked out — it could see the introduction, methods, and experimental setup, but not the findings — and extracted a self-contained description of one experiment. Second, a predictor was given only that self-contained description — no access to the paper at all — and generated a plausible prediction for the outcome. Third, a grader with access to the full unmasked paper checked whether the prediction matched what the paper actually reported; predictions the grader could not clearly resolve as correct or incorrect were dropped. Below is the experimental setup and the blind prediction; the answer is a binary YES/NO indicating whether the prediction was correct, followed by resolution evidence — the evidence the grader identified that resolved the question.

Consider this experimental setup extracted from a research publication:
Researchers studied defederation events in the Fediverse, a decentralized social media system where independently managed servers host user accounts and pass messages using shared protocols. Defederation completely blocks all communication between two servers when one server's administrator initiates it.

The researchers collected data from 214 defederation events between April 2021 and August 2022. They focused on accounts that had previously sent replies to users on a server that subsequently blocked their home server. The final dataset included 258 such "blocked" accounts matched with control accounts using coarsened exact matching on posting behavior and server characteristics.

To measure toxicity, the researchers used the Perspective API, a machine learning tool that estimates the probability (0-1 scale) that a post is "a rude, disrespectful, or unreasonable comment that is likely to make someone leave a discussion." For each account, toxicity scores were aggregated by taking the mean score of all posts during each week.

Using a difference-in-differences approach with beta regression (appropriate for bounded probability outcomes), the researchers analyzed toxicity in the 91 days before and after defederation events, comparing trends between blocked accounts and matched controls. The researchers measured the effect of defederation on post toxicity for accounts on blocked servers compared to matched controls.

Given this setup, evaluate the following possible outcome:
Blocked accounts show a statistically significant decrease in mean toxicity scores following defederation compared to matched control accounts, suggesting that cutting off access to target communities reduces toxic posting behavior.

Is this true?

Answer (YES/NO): NO